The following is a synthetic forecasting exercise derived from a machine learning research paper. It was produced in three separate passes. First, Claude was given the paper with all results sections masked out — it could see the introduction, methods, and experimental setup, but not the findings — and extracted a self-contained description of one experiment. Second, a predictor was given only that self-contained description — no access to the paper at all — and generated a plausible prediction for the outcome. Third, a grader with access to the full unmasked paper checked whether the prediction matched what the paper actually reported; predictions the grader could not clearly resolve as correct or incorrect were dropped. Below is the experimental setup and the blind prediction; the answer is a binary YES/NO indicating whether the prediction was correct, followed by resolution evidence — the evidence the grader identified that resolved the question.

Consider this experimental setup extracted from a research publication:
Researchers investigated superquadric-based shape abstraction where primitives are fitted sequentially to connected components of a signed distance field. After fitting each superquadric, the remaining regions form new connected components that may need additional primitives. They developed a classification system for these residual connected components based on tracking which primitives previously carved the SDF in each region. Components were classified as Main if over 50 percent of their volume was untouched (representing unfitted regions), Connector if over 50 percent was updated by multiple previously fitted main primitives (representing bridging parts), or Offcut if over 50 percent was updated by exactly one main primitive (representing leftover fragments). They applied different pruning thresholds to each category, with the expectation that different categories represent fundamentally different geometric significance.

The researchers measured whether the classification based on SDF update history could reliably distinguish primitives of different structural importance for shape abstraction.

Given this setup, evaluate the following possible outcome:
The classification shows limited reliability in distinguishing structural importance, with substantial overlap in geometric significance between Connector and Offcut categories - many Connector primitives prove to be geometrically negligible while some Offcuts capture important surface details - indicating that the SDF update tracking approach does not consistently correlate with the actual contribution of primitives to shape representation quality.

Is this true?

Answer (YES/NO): NO